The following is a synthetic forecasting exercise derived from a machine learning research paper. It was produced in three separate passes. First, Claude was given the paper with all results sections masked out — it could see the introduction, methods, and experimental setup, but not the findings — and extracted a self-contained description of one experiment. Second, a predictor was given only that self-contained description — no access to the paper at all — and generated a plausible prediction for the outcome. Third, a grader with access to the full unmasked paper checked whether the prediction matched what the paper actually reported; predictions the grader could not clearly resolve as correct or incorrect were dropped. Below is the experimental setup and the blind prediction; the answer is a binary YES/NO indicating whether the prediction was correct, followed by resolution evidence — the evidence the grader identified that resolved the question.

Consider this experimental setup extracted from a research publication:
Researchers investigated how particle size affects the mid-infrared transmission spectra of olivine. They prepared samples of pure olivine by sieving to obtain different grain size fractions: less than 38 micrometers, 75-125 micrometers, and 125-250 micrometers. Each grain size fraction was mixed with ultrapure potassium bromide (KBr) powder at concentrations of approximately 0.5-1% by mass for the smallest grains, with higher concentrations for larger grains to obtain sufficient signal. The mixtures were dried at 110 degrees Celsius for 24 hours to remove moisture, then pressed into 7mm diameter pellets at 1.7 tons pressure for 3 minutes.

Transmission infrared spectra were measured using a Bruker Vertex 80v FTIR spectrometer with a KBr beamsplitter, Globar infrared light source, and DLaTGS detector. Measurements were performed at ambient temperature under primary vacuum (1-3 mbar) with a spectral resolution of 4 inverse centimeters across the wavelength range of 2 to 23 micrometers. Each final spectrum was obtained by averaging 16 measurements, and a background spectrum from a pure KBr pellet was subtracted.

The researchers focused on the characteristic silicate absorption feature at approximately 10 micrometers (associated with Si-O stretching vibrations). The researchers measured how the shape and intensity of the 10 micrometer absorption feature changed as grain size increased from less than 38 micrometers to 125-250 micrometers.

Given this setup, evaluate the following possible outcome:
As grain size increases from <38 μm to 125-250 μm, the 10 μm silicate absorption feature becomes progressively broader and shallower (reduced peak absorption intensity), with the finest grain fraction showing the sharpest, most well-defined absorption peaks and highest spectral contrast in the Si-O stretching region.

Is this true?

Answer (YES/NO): YES